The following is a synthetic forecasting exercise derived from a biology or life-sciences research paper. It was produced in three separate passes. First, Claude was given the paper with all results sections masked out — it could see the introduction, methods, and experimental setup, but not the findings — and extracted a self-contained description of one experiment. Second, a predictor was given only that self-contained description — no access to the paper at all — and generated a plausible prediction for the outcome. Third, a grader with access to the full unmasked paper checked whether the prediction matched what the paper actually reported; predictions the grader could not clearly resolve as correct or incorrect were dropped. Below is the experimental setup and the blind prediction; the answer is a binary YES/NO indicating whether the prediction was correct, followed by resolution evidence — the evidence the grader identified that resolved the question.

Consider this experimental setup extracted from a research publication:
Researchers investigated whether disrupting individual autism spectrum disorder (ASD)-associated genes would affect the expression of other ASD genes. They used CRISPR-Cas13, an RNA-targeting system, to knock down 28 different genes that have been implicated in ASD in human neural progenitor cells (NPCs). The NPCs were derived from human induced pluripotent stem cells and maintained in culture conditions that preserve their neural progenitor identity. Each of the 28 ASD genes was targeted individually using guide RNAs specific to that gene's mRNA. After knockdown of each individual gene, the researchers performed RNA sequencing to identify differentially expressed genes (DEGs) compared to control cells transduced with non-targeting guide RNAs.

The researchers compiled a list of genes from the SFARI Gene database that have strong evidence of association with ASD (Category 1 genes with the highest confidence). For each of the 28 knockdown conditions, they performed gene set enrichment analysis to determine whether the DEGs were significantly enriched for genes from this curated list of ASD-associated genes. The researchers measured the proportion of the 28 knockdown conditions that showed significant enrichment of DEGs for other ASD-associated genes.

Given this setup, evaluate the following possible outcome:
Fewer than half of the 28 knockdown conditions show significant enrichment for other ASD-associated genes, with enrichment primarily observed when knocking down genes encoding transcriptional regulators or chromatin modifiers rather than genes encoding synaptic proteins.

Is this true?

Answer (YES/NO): NO